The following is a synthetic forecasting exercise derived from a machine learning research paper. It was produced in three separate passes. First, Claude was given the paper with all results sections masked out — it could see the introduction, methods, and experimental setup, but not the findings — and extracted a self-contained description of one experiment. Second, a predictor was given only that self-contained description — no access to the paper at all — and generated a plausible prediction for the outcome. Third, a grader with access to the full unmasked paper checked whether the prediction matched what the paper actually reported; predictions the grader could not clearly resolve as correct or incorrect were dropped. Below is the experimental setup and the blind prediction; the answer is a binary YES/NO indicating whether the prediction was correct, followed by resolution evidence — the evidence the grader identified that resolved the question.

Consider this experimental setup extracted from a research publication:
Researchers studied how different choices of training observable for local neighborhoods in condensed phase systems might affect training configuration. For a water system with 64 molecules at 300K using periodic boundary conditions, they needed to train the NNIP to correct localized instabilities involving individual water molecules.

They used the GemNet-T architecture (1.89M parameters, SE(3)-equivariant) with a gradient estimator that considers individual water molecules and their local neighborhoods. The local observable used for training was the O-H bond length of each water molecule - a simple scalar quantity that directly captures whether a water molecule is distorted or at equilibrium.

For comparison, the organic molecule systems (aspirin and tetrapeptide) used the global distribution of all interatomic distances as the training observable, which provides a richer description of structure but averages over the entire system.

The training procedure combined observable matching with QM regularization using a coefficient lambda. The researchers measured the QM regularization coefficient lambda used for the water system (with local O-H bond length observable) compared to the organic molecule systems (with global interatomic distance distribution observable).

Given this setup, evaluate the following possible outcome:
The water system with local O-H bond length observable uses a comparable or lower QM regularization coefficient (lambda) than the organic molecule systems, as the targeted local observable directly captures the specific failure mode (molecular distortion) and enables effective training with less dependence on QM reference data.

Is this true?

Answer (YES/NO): YES